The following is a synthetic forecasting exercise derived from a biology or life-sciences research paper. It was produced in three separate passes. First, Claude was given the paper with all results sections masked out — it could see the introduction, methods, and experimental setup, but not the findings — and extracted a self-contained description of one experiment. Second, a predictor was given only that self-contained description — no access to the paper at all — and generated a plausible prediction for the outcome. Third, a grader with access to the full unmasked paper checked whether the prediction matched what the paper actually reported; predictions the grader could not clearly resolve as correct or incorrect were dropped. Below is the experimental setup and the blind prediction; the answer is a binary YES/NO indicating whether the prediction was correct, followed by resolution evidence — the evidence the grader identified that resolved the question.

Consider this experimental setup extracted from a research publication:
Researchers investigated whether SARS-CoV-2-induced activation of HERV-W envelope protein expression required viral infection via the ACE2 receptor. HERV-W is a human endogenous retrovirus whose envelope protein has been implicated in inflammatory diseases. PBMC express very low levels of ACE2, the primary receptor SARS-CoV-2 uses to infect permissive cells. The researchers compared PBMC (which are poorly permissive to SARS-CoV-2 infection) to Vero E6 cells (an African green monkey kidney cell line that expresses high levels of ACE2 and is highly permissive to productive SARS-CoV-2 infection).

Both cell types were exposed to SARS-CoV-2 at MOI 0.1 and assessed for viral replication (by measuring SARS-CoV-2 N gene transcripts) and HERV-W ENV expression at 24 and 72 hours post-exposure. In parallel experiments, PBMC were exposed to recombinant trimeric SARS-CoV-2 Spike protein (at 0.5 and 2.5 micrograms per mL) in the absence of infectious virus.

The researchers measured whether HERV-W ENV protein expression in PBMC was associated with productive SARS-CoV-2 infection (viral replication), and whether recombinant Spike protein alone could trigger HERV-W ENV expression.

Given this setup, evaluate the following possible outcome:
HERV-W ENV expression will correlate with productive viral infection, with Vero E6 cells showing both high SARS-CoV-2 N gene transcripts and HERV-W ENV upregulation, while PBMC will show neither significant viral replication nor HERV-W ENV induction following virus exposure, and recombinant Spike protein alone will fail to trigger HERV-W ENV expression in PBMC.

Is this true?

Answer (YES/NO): NO